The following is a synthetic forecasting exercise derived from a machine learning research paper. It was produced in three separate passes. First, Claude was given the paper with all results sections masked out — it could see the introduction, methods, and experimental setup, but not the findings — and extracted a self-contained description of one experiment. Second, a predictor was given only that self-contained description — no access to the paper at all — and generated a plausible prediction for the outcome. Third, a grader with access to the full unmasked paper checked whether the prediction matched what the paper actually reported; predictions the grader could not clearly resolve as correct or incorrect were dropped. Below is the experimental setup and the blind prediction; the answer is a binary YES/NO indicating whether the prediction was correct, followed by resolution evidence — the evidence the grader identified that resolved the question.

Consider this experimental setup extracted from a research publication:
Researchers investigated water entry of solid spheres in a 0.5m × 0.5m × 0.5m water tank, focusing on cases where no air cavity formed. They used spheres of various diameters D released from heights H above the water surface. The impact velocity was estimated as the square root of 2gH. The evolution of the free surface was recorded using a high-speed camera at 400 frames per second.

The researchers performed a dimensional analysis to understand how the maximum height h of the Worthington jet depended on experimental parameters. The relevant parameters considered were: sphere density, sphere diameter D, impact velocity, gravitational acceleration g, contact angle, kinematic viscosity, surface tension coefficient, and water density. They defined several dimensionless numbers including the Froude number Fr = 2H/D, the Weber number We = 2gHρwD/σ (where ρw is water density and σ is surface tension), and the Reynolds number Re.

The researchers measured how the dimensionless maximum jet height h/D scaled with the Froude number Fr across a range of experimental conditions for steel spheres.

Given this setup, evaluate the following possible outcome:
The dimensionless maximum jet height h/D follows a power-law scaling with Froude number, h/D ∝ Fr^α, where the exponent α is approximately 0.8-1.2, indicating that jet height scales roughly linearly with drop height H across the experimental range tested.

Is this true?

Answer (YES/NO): YES